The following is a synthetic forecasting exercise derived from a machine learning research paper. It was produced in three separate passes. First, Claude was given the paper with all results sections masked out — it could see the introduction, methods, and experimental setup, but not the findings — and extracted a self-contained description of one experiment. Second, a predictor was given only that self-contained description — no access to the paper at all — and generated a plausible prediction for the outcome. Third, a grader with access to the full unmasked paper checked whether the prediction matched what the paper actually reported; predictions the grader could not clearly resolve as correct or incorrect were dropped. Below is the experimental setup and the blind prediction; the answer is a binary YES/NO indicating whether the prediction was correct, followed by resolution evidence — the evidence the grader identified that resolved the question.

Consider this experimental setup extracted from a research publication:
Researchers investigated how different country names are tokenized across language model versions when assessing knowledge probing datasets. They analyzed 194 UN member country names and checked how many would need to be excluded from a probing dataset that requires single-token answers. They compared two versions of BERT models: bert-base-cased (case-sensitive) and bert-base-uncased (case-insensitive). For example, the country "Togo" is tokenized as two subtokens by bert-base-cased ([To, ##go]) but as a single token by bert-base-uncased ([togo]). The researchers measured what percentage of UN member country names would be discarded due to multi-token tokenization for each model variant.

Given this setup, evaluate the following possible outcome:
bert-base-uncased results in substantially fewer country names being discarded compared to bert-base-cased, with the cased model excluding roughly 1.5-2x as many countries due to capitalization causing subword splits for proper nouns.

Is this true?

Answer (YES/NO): NO